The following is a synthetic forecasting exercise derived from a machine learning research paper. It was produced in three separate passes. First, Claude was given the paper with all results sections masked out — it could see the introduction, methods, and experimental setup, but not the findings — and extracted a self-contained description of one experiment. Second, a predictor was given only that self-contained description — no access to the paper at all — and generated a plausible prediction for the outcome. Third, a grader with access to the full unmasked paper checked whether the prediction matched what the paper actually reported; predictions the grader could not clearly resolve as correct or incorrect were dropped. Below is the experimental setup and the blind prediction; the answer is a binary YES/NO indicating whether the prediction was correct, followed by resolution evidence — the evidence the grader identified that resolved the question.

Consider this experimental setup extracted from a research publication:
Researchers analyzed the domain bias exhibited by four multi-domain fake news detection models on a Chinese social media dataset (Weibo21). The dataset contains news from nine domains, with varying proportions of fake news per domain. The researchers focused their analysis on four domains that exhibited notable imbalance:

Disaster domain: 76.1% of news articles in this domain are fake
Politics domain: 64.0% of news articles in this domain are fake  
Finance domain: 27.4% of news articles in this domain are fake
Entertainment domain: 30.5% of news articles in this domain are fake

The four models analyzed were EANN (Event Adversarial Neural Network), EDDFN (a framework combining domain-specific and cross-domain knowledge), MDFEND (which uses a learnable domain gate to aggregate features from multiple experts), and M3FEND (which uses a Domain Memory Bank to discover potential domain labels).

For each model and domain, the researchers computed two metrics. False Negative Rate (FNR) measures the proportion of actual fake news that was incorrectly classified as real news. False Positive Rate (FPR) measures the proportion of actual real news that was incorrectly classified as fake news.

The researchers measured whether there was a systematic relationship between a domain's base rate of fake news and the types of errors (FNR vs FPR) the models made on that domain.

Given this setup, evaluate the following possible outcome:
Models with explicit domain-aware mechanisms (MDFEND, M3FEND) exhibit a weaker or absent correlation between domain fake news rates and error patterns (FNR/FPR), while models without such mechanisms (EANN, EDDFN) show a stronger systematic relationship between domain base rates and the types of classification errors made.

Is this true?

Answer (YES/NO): NO